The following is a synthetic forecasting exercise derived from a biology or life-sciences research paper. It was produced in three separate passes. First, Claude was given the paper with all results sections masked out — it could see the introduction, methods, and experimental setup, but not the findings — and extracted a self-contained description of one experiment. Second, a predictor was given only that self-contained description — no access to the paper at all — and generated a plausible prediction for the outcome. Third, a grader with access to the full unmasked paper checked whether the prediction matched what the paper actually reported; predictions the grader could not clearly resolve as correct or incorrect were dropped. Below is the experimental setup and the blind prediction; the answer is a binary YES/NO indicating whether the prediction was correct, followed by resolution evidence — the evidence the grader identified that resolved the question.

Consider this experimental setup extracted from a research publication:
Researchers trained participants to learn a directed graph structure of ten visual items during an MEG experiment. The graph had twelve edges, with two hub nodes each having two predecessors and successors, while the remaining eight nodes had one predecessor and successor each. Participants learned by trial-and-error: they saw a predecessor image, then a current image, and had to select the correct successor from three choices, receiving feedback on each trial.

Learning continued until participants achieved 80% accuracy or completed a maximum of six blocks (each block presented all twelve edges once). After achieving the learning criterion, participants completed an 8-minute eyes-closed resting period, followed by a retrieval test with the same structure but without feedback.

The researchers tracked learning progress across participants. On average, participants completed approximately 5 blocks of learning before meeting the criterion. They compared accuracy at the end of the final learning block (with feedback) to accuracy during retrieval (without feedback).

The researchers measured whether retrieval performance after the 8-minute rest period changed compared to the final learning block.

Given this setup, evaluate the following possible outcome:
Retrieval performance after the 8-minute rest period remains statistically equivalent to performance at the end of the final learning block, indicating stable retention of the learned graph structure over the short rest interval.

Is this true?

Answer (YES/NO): NO